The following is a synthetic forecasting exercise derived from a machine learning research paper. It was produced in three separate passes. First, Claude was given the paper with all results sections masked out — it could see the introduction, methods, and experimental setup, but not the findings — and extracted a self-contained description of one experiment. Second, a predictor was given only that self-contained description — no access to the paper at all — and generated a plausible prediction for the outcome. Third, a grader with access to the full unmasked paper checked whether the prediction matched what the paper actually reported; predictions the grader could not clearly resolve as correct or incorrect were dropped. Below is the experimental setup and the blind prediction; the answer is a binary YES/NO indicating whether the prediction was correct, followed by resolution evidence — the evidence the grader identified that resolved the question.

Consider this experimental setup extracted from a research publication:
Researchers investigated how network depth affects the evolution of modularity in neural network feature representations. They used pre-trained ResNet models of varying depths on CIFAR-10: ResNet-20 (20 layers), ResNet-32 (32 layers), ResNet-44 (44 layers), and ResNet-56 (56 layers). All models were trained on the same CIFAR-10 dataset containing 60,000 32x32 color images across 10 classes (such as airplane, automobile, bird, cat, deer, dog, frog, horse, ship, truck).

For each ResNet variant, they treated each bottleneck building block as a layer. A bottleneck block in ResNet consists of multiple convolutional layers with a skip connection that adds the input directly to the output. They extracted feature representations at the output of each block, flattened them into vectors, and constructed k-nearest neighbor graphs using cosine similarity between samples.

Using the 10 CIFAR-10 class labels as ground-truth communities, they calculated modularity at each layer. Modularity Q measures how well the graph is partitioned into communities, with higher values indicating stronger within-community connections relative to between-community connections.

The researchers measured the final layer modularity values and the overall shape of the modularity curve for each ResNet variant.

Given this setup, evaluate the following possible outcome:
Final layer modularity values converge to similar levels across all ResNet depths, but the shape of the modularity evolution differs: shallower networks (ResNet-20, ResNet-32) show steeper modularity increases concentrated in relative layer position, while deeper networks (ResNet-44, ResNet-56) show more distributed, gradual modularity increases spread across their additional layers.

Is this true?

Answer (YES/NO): NO